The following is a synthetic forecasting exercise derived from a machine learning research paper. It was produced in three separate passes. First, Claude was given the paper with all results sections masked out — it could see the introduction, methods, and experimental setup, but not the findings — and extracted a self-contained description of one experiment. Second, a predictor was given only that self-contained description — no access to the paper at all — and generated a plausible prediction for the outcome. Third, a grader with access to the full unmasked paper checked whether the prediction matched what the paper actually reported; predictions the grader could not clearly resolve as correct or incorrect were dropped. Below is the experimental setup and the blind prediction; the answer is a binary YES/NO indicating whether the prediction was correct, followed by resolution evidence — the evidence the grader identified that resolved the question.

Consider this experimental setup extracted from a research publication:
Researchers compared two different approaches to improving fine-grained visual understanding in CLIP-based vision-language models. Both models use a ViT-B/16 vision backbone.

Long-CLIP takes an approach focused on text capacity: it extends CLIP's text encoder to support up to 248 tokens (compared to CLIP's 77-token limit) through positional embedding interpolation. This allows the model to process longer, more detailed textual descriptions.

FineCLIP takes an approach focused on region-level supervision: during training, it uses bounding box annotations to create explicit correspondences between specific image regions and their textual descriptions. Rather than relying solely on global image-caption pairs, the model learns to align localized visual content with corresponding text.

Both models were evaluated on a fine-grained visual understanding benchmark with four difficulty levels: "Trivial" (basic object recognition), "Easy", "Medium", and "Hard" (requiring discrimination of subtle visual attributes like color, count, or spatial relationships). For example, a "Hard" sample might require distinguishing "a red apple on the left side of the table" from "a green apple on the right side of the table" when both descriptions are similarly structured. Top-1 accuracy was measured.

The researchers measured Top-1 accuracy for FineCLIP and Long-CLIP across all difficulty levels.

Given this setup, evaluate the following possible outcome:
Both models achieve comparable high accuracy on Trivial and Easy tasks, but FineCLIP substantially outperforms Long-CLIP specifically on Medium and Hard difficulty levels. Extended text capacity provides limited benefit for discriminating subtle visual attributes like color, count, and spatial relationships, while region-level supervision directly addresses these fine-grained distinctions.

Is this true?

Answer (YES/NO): NO